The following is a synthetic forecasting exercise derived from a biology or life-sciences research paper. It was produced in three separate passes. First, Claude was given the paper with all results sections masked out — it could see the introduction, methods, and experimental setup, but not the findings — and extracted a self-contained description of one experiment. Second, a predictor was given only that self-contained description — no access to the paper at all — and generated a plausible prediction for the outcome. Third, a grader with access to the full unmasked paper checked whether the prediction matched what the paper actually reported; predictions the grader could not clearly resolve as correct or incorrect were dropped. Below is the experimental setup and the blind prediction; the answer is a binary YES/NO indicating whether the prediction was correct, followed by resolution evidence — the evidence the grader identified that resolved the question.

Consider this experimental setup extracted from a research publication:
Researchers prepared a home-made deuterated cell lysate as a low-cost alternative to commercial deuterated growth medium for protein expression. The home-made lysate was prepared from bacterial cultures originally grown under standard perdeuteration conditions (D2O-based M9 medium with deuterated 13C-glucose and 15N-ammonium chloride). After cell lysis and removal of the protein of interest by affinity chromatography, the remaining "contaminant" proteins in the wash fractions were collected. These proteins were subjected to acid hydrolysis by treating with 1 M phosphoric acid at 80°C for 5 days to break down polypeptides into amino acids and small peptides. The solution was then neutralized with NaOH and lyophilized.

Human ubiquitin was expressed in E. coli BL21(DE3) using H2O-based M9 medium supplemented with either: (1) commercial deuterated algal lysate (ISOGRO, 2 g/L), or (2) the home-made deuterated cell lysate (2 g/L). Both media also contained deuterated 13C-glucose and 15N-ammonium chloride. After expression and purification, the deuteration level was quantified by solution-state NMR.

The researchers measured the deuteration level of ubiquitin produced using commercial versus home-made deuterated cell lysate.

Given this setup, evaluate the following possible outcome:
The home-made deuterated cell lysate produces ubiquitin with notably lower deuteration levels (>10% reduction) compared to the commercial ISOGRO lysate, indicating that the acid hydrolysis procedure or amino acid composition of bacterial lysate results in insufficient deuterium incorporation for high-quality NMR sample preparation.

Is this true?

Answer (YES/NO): NO